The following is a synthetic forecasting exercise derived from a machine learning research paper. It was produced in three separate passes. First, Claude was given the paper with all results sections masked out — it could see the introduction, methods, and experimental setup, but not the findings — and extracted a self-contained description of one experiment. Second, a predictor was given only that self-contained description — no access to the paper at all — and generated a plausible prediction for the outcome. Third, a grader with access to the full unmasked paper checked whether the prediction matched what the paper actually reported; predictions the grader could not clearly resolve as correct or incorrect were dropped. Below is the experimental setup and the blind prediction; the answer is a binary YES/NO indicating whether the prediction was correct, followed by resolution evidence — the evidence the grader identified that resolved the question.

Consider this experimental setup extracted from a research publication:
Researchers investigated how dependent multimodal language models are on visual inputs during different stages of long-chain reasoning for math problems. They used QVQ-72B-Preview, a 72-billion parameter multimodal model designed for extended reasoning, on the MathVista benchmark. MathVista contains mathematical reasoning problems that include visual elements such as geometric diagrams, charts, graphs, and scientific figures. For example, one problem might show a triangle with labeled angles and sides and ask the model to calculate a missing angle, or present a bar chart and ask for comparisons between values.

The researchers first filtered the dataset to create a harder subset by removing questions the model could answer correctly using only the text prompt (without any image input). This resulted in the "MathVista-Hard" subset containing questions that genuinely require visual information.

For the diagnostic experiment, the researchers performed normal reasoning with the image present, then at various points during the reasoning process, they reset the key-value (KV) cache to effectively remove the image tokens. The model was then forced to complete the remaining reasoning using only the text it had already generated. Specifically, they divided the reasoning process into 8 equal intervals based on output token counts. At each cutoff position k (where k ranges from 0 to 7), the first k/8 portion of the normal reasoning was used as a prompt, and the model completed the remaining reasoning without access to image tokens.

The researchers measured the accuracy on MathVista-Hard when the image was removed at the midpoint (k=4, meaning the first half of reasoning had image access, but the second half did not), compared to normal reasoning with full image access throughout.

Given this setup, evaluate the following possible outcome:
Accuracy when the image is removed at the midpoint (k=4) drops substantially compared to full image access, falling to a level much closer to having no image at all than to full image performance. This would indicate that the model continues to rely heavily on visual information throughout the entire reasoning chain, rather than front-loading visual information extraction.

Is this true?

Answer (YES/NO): NO